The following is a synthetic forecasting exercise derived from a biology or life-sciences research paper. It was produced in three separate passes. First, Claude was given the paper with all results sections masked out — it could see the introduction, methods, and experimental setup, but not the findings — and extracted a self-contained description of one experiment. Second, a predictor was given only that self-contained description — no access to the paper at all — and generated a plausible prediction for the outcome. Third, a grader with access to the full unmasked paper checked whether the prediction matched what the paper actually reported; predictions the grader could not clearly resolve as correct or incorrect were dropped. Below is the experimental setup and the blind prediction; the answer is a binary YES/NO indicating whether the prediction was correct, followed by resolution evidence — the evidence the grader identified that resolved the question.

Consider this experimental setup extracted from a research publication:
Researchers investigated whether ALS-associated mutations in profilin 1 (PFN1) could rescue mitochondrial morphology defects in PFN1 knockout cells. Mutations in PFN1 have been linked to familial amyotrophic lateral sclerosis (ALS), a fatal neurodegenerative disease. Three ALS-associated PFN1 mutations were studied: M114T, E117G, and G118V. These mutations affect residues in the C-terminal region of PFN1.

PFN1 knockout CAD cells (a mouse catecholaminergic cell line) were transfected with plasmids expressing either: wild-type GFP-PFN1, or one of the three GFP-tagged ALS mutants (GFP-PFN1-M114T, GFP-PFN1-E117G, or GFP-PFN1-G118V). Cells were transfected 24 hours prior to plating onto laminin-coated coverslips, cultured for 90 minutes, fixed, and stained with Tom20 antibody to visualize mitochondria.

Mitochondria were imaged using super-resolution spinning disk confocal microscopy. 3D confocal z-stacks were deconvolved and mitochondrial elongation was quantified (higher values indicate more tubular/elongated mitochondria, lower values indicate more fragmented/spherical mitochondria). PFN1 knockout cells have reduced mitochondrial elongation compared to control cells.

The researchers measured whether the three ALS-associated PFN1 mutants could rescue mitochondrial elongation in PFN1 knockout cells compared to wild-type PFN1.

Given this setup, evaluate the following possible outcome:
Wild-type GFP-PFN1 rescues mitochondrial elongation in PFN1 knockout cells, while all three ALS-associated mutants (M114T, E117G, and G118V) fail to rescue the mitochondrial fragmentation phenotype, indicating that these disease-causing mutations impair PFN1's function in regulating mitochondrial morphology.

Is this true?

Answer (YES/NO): NO